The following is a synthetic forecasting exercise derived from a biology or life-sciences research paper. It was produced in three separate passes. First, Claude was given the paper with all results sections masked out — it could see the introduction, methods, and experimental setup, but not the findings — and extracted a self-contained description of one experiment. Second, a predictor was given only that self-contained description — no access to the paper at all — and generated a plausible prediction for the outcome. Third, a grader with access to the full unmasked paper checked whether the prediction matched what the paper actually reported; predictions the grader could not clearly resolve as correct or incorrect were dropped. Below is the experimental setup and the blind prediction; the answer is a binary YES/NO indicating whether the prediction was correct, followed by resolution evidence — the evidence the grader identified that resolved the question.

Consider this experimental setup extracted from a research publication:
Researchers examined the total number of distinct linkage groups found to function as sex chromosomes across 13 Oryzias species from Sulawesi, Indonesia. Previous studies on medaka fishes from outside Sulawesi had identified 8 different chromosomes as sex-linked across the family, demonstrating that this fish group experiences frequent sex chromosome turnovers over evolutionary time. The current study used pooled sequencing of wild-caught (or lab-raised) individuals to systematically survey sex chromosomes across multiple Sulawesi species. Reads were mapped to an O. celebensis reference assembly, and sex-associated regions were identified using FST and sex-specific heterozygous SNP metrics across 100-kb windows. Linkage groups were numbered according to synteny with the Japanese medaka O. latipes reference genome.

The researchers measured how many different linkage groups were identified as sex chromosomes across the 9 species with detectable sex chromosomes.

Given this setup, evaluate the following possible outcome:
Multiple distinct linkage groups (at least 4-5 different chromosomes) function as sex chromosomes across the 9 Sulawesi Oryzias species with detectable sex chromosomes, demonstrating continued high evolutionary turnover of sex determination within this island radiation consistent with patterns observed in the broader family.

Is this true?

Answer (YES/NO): YES